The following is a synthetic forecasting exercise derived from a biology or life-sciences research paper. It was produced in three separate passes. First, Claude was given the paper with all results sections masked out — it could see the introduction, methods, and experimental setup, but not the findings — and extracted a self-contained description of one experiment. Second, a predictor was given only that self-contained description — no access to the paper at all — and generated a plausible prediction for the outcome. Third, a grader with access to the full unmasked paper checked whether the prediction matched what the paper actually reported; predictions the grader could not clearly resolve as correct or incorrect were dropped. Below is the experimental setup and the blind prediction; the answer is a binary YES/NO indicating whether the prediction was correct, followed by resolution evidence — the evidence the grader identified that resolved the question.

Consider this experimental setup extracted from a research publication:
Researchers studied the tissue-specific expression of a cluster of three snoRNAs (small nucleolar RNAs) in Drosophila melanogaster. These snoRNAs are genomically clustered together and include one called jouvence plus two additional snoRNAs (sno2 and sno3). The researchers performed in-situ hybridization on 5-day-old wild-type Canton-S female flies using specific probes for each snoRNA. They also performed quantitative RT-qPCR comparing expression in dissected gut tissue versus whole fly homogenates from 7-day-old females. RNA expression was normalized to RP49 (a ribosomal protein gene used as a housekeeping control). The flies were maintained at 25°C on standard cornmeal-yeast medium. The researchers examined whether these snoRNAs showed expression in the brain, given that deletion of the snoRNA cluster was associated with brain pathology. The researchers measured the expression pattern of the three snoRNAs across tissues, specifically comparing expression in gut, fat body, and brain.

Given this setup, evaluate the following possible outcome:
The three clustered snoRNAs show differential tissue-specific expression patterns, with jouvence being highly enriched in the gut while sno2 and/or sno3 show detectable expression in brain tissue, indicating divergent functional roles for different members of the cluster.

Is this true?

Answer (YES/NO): NO